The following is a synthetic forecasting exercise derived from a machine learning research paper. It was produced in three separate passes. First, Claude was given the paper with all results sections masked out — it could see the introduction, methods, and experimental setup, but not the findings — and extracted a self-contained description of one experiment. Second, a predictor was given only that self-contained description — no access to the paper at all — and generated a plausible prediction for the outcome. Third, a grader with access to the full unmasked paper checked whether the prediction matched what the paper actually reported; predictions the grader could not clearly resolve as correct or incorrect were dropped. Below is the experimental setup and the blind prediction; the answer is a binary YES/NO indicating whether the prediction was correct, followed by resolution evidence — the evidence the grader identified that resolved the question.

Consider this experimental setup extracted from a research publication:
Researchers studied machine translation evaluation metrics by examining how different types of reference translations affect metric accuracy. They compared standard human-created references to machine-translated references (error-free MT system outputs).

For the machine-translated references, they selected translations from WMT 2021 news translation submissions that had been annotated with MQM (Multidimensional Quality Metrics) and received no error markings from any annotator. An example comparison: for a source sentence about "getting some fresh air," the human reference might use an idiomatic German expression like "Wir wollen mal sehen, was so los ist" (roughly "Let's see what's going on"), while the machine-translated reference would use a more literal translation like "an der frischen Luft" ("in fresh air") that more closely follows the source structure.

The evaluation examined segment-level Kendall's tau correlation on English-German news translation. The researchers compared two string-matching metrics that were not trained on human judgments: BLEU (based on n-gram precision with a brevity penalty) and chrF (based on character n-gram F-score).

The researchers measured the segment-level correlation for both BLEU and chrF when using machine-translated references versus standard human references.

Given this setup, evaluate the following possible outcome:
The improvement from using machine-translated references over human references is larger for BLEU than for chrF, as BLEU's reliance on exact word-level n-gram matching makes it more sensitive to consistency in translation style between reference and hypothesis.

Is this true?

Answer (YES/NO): NO